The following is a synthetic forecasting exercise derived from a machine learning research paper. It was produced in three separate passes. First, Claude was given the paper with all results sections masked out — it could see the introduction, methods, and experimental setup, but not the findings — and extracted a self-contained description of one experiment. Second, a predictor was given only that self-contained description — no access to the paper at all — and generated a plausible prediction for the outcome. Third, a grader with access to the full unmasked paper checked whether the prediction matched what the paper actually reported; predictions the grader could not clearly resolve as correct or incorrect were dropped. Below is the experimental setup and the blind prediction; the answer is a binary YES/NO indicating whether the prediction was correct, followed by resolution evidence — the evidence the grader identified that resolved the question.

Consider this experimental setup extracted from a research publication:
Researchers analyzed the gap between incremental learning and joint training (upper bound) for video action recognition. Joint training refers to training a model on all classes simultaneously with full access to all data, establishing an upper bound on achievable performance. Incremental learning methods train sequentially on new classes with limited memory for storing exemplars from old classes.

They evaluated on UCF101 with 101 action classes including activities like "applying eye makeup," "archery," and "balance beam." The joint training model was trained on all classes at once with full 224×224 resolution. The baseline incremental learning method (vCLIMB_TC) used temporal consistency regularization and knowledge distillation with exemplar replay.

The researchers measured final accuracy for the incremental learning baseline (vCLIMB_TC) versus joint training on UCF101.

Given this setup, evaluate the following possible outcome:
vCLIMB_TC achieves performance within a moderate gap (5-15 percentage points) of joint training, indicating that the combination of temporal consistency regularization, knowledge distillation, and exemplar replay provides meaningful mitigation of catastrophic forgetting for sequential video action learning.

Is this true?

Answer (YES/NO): NO